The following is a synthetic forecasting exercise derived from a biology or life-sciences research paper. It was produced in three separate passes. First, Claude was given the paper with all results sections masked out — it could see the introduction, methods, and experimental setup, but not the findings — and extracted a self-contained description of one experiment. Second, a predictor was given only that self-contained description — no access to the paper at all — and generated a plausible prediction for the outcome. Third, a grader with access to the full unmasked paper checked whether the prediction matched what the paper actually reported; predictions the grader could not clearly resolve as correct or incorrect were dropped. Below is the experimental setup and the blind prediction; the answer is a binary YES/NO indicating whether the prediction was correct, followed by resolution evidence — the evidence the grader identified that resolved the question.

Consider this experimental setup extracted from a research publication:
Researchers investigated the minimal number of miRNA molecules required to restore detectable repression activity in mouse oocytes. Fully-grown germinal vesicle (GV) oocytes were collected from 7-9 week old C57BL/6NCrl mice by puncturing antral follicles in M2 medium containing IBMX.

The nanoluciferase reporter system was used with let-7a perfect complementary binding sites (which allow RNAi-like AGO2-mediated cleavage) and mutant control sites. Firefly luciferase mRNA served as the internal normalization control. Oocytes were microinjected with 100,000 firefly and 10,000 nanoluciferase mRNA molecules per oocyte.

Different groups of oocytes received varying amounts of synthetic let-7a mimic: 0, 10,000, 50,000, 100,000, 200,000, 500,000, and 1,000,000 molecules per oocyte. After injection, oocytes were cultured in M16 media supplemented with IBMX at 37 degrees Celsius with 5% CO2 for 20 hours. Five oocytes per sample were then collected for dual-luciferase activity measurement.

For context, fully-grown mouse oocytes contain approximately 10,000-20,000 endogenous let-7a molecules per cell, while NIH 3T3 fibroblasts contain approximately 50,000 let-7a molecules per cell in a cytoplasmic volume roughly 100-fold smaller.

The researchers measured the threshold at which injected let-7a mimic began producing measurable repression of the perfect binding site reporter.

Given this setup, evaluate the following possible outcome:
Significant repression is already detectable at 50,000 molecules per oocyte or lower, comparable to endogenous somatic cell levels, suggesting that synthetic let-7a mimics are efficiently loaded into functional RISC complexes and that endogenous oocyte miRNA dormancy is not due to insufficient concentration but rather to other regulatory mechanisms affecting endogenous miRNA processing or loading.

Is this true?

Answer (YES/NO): NO